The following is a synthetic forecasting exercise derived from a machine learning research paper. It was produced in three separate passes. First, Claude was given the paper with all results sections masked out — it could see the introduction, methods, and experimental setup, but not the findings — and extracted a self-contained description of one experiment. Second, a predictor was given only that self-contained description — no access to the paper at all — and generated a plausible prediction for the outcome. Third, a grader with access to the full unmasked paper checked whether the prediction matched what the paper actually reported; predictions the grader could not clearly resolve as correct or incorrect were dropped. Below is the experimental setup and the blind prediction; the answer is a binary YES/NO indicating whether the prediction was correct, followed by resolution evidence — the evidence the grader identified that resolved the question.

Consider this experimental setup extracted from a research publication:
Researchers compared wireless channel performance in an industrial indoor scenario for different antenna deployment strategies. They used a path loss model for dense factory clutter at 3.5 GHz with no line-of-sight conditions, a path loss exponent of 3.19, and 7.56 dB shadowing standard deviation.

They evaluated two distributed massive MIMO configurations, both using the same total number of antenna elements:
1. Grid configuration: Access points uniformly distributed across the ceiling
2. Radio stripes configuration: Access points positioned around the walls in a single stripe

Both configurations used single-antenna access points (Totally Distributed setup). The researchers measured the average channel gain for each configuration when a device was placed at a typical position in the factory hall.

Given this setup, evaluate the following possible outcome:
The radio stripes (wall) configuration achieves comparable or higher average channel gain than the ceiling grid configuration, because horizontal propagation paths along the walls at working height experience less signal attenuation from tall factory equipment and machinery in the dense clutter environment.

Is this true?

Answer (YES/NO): NO